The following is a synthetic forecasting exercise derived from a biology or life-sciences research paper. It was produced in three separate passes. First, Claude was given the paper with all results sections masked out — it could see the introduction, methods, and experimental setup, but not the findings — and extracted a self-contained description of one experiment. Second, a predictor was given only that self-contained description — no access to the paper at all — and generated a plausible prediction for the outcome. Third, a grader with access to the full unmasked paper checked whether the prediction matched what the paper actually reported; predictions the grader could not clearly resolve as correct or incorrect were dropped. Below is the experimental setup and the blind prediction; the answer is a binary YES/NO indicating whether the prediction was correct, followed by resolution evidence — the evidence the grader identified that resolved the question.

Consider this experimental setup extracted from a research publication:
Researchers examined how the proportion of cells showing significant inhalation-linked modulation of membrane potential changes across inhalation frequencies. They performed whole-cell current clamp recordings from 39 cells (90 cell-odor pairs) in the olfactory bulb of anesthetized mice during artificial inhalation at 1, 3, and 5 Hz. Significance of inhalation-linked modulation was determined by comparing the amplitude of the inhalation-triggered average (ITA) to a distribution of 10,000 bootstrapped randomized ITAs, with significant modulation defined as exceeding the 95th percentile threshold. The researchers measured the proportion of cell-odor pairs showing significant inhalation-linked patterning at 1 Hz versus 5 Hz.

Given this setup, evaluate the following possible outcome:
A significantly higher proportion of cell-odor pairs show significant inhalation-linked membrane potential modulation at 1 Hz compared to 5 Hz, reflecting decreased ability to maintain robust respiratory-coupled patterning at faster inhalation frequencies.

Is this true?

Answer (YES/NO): YES